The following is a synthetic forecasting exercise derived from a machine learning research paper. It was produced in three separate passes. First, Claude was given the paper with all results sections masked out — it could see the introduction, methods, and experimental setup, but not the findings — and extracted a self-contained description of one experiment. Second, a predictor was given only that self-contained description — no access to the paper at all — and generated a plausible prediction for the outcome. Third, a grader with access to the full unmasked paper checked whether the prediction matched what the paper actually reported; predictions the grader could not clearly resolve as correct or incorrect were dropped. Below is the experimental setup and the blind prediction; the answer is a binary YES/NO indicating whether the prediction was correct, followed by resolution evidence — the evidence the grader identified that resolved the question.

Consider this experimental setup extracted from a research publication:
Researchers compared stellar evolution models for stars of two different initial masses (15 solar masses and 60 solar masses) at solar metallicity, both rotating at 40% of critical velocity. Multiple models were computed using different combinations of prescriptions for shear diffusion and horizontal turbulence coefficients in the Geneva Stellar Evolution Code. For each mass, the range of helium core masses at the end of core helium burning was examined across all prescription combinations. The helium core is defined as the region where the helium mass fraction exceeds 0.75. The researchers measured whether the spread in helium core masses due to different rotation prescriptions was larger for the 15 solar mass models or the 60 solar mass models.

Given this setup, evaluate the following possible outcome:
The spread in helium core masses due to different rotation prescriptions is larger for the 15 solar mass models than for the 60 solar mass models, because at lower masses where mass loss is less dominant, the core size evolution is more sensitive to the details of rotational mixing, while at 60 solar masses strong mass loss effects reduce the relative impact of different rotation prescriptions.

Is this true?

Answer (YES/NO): YES